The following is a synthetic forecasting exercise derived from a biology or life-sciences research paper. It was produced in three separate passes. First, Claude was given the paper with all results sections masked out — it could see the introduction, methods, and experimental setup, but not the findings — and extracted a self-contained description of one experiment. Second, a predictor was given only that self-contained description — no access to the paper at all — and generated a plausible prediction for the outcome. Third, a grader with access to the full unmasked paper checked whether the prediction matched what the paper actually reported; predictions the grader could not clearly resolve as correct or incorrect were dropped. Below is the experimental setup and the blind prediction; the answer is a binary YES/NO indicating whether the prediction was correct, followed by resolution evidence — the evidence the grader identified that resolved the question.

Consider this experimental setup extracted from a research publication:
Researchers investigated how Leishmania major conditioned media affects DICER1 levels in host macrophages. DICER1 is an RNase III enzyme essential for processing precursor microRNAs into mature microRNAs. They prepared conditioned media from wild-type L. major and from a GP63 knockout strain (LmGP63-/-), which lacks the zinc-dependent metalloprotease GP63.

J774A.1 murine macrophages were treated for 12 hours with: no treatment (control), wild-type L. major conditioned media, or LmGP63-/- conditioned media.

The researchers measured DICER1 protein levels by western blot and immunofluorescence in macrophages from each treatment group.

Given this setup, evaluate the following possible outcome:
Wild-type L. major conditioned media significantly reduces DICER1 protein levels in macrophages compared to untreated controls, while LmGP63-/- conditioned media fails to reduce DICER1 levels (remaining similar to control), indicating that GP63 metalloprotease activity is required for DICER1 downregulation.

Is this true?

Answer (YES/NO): YES